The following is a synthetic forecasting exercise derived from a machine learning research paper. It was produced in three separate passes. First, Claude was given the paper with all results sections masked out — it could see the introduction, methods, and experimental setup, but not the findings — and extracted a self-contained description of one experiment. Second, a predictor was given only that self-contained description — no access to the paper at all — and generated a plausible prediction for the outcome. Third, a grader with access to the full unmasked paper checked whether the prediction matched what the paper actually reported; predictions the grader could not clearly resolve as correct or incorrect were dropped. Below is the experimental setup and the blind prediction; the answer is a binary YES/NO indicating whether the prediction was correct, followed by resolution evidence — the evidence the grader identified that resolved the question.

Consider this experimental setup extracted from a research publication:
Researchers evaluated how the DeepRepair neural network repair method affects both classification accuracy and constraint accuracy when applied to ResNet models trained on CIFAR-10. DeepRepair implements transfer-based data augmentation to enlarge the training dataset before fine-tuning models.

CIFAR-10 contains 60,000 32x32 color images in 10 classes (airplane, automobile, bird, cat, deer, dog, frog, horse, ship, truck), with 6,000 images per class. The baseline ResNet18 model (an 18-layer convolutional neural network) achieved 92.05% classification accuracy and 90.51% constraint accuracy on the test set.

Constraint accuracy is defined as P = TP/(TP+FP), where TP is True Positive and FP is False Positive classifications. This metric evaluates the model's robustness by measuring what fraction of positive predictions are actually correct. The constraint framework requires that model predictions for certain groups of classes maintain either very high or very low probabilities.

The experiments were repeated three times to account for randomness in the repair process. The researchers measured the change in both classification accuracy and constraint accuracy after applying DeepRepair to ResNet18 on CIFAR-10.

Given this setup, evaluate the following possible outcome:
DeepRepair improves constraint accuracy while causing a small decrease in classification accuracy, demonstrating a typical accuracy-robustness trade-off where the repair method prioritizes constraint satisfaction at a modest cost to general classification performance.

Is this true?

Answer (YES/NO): NO